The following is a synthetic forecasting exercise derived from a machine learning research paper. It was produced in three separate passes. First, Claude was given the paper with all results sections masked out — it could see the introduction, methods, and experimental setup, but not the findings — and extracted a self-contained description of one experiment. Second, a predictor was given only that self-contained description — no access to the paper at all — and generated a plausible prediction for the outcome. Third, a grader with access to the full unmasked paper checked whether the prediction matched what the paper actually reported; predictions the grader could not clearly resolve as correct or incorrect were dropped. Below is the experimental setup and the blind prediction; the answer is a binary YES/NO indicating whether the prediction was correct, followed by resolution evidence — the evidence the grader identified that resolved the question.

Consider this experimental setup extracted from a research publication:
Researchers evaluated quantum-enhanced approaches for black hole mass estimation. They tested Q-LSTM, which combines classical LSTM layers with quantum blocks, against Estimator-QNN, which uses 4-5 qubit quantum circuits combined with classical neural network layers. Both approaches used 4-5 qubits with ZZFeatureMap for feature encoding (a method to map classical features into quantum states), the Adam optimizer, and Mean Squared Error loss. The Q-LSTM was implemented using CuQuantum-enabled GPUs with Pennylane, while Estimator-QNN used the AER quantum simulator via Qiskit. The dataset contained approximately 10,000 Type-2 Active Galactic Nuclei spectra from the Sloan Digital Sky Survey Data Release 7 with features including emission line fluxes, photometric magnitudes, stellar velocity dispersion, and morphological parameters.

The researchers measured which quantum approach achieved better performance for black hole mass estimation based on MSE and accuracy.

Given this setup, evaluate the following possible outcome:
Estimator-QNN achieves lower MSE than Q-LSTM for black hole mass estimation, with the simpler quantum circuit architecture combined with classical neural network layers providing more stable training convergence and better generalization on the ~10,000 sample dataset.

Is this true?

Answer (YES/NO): YES